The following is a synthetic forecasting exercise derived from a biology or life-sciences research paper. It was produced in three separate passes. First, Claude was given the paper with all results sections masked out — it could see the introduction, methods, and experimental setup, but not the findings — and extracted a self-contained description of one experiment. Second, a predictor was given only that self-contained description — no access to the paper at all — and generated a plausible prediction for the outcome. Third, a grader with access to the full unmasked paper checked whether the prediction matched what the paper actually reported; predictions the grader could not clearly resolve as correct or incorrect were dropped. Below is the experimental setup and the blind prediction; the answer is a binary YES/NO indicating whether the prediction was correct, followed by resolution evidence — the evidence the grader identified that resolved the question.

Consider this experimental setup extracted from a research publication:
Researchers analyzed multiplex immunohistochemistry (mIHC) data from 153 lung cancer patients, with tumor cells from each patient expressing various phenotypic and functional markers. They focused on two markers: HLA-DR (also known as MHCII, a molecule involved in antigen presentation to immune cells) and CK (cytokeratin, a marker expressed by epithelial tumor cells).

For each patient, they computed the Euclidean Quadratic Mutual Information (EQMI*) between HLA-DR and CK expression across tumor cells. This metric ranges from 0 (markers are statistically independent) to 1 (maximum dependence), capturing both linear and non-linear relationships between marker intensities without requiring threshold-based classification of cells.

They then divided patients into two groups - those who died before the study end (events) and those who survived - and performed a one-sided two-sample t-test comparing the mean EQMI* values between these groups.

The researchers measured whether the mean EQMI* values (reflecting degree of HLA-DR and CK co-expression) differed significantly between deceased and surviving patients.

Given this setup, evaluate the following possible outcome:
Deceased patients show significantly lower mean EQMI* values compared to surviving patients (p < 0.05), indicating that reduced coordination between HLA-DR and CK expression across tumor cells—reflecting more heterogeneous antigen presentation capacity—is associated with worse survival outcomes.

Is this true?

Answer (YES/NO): YES